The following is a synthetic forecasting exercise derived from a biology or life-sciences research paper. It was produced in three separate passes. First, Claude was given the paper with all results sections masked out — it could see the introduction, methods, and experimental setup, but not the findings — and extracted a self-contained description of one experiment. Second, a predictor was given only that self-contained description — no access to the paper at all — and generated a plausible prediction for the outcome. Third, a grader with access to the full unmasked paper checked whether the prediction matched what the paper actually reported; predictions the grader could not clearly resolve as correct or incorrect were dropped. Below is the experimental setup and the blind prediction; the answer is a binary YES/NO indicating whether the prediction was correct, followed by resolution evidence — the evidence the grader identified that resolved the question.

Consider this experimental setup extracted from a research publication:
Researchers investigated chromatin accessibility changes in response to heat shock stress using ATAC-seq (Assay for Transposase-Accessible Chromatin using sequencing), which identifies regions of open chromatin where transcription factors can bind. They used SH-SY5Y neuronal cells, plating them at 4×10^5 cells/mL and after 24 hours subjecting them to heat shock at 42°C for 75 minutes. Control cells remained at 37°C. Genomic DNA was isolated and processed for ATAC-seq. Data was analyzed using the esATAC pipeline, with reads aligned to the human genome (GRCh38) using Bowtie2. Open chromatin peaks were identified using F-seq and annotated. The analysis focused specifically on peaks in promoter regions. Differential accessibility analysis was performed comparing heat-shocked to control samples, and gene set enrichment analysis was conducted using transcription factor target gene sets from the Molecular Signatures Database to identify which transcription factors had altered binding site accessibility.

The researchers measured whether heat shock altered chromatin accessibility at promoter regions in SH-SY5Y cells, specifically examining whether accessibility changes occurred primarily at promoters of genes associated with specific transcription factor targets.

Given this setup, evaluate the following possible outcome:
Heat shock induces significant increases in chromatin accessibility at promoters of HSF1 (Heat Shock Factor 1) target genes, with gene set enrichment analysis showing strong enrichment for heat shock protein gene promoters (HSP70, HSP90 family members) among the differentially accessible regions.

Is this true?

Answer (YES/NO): YES